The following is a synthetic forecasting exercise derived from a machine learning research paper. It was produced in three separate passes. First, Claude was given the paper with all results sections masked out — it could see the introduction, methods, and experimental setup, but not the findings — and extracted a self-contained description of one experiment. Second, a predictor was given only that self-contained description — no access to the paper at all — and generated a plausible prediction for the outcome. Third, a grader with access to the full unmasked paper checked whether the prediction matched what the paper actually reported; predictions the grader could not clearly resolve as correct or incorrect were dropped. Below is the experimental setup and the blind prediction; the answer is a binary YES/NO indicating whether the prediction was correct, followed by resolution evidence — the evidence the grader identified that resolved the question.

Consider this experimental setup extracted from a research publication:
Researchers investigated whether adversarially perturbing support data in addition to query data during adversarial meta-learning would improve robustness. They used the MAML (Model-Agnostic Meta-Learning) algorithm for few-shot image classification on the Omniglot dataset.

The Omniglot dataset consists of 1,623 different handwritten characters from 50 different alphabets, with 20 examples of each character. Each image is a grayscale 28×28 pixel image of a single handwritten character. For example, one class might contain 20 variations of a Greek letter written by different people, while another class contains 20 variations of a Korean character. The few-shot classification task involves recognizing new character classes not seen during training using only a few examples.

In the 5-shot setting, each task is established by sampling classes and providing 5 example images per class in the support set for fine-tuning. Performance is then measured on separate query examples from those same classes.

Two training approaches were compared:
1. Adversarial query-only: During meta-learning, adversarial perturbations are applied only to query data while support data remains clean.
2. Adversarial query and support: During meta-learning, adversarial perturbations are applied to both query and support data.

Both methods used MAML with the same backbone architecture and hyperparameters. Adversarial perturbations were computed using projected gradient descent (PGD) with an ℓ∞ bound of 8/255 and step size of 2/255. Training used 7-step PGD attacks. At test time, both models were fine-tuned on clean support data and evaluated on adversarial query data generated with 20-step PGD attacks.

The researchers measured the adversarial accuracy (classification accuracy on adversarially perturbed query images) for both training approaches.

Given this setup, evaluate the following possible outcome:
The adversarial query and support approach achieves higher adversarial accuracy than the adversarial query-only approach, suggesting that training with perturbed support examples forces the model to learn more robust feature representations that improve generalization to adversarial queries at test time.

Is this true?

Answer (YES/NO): NO